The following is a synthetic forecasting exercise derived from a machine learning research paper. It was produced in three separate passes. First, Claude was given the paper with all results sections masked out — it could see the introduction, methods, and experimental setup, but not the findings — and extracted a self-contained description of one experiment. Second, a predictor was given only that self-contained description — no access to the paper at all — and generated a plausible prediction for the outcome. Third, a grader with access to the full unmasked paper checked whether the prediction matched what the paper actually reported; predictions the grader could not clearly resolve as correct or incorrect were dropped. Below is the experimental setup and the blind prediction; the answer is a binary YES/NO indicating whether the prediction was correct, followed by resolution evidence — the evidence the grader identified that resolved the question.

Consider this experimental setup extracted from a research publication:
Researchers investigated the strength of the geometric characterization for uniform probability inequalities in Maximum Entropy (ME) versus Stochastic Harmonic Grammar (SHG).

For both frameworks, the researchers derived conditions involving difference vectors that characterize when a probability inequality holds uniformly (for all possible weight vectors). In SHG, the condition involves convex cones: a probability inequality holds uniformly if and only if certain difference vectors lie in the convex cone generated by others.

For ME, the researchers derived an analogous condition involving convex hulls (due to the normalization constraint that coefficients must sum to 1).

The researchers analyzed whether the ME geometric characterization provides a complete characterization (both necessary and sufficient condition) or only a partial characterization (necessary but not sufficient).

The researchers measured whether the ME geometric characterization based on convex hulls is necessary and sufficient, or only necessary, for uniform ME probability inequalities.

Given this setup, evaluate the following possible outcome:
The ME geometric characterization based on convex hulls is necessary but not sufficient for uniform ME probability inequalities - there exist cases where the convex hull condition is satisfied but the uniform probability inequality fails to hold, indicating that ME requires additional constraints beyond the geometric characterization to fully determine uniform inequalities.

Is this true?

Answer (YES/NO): YES